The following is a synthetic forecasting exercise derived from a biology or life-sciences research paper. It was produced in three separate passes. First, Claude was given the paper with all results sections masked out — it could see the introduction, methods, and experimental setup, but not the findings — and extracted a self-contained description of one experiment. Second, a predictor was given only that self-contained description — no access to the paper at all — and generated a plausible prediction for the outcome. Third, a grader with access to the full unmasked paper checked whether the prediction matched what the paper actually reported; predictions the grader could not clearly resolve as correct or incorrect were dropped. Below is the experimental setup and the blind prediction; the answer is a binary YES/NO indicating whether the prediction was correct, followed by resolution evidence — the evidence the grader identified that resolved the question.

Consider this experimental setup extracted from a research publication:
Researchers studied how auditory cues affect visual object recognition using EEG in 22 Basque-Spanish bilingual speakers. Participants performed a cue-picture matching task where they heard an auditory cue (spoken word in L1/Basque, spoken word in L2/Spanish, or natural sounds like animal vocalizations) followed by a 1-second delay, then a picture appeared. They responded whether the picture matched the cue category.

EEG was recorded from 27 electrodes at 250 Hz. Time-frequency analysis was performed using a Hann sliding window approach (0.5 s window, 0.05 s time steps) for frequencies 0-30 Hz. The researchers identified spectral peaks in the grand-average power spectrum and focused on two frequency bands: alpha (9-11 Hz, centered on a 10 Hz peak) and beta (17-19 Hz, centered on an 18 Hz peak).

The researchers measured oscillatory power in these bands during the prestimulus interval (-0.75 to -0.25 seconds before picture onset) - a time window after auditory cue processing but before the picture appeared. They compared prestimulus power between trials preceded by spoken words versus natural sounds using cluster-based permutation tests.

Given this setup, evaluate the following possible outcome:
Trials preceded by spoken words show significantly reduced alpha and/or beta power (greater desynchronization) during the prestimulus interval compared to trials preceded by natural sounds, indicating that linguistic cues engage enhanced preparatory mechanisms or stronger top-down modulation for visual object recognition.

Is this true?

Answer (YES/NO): NO